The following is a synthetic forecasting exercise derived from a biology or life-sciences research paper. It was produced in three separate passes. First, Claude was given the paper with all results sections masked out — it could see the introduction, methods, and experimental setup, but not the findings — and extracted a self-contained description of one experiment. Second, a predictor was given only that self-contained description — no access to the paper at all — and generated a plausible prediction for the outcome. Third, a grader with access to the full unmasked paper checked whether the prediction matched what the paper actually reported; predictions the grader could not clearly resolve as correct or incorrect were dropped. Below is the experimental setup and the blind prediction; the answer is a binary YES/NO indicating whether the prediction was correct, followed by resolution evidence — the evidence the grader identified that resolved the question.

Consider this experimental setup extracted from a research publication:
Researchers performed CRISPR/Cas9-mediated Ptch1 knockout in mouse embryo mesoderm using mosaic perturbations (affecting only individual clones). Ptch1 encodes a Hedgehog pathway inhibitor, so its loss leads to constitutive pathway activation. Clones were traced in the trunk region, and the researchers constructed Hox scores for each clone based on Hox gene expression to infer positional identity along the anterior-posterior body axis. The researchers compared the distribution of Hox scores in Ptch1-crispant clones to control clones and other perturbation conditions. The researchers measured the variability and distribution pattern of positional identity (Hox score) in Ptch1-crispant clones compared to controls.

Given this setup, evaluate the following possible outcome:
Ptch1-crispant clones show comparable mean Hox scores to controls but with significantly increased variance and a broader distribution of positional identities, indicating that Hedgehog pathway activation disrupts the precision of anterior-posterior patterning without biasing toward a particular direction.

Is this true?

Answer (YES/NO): NO